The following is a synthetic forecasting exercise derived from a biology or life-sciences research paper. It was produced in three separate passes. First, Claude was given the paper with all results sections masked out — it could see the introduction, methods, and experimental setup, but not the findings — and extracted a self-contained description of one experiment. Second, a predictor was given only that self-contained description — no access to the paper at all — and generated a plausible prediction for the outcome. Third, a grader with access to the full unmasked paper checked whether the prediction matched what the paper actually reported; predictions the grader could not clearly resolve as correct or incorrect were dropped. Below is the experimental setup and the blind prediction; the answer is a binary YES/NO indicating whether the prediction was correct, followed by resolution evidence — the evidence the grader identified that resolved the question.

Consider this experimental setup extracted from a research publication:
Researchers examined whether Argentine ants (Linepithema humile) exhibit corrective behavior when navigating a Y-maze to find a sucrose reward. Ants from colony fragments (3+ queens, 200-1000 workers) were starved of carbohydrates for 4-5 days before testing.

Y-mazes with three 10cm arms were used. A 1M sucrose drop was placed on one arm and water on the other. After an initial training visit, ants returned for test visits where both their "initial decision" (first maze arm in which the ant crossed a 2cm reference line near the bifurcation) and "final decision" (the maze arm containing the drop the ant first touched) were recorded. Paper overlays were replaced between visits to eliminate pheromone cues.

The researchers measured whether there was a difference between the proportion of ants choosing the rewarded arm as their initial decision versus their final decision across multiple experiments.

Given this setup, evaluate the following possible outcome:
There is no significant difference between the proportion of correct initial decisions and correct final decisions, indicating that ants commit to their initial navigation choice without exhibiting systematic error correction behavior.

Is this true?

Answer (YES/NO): NO